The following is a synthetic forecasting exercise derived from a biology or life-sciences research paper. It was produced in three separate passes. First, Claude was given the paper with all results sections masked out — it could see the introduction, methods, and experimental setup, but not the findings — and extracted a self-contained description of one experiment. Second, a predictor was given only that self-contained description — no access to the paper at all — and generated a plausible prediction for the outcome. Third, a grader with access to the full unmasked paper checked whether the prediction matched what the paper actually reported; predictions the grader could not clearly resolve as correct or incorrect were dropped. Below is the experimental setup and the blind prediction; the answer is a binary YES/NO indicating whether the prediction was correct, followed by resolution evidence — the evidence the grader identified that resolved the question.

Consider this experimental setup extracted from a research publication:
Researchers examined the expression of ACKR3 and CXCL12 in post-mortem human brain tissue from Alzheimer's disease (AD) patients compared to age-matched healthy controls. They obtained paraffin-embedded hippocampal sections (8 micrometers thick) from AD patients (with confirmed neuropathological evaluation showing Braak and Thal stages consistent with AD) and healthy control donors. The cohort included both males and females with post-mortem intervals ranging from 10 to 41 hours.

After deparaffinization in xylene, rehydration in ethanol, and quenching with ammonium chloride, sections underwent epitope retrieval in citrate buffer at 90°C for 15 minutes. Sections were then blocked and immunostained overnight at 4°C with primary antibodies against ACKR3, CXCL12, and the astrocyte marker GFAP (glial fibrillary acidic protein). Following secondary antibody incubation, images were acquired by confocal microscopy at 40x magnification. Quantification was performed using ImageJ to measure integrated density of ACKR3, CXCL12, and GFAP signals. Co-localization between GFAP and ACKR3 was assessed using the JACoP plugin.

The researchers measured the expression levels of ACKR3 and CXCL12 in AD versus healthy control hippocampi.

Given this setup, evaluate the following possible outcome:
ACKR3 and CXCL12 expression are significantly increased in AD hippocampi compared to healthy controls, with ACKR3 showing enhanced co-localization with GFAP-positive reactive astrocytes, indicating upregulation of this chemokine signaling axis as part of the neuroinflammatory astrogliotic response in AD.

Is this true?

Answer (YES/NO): YES